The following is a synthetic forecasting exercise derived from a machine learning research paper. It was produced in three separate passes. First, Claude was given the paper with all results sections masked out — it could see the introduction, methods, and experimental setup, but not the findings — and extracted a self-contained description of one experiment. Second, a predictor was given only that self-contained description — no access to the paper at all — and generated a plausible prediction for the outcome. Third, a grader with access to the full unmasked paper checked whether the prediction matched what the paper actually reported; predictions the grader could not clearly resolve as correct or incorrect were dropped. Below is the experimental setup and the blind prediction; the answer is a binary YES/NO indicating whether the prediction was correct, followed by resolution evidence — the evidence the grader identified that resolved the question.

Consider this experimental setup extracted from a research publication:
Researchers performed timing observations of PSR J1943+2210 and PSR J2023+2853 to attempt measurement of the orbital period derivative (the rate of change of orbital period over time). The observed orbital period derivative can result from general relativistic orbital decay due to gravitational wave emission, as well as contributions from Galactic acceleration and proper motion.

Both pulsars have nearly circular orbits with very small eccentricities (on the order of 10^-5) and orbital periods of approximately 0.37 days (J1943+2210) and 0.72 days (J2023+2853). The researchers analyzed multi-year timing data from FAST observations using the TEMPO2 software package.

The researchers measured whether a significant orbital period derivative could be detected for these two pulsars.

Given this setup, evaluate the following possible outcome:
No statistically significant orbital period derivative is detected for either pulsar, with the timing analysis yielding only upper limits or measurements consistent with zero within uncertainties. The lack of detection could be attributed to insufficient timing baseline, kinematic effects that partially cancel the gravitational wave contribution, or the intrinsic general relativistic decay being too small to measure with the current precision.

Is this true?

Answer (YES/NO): NO